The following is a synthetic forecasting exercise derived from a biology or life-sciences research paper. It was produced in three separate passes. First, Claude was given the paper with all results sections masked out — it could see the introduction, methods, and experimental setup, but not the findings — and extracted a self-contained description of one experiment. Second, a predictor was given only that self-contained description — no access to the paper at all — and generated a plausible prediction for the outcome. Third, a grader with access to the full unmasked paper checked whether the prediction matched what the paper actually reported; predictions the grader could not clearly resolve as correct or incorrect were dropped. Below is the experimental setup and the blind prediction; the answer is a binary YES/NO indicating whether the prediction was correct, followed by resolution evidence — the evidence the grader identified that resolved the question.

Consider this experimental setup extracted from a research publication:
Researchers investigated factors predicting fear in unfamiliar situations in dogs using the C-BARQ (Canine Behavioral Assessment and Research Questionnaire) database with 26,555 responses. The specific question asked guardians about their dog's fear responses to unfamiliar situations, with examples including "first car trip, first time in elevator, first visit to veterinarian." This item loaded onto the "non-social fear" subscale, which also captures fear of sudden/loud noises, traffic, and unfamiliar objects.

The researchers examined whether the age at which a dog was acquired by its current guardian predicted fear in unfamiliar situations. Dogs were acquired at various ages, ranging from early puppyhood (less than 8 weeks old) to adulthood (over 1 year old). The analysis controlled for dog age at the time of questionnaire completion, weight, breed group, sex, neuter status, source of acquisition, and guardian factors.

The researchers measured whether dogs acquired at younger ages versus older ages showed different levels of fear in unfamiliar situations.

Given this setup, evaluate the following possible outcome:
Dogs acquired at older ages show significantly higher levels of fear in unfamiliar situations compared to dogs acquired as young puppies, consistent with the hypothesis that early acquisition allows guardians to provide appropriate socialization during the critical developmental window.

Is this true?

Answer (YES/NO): NO